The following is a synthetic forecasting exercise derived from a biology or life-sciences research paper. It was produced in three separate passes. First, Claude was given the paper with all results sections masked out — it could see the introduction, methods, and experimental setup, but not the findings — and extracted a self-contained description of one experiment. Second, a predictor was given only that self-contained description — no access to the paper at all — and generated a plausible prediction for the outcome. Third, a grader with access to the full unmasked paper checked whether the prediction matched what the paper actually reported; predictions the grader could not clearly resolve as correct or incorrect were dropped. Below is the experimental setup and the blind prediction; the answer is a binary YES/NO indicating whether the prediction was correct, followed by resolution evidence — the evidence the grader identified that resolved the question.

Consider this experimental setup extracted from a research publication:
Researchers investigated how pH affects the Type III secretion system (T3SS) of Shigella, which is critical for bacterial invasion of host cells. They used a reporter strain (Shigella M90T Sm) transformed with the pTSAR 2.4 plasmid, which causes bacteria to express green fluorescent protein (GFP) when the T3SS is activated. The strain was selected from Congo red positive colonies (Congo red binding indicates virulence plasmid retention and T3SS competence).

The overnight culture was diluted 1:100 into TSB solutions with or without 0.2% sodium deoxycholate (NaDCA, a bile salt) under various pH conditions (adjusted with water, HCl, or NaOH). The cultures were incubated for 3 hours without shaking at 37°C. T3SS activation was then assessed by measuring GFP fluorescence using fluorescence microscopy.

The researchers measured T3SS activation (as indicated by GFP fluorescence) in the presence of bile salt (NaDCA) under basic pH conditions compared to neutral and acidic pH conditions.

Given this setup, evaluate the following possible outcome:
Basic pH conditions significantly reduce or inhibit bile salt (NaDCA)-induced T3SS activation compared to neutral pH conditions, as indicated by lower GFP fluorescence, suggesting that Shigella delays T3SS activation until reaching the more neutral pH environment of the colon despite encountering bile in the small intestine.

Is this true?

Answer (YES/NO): YES